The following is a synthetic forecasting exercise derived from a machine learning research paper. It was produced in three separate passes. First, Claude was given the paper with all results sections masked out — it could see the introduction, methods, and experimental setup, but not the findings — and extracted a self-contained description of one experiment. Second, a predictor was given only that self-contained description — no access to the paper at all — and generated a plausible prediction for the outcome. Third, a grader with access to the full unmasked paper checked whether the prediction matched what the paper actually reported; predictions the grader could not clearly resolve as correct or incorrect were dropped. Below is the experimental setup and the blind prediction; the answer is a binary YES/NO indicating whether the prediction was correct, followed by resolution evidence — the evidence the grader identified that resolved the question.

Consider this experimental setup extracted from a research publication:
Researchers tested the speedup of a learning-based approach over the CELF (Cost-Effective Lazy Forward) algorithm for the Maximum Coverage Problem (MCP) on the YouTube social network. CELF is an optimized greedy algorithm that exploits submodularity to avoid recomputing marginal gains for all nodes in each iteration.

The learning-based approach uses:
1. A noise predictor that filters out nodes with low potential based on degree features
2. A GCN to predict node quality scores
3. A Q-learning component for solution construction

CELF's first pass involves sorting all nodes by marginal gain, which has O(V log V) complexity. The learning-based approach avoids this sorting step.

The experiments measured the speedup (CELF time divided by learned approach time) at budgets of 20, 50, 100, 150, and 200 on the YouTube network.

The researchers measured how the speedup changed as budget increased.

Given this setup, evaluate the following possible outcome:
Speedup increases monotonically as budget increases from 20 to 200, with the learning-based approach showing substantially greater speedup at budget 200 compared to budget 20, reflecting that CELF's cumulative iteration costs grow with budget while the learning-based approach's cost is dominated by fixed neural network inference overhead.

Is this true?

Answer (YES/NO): NO